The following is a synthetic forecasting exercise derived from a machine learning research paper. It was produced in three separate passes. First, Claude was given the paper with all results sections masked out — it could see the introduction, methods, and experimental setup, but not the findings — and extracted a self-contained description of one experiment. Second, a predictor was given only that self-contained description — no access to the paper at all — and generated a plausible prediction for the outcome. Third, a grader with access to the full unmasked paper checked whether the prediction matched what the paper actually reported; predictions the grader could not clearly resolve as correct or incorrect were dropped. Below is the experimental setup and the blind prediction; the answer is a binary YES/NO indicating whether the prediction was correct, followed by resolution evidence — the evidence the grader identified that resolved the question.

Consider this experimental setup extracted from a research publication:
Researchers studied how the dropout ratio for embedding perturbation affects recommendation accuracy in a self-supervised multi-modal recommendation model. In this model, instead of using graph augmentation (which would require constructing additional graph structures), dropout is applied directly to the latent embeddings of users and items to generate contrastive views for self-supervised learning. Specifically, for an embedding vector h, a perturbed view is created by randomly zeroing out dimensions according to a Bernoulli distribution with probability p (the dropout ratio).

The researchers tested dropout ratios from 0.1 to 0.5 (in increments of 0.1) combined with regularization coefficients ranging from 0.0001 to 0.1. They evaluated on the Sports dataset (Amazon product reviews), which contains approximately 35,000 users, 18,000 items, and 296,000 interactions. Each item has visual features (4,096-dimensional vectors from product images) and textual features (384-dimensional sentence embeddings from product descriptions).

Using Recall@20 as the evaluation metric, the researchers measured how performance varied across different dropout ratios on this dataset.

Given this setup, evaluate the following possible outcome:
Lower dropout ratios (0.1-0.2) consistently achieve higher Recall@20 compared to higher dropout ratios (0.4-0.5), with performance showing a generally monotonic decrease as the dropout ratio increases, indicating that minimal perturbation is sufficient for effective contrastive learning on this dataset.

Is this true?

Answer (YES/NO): NO